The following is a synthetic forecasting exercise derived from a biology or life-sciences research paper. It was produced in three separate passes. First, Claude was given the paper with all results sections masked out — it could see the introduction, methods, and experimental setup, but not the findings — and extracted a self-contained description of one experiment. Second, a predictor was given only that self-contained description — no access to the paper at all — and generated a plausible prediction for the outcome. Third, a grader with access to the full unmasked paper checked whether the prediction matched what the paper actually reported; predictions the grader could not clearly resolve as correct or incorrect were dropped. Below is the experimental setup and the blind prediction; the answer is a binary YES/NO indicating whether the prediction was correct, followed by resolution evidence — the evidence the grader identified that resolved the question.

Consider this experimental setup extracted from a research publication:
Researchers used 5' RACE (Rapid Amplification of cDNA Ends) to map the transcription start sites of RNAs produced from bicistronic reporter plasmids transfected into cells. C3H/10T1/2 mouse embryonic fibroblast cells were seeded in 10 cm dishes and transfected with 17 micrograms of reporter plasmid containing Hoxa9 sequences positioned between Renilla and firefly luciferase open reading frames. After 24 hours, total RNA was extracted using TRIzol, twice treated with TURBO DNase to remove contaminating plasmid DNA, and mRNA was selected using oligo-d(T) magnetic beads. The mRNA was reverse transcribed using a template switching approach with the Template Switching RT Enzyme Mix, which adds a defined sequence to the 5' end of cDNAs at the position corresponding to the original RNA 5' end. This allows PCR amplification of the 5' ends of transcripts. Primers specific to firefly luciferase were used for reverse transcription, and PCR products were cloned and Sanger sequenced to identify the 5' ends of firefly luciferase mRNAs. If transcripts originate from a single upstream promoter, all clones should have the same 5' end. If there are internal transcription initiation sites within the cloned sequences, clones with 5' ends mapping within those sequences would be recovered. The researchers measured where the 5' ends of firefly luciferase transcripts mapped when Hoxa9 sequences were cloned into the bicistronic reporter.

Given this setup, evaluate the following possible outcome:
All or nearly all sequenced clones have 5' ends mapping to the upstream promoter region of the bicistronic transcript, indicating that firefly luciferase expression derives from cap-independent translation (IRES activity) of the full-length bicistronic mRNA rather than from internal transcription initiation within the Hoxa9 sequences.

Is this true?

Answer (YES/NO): NO